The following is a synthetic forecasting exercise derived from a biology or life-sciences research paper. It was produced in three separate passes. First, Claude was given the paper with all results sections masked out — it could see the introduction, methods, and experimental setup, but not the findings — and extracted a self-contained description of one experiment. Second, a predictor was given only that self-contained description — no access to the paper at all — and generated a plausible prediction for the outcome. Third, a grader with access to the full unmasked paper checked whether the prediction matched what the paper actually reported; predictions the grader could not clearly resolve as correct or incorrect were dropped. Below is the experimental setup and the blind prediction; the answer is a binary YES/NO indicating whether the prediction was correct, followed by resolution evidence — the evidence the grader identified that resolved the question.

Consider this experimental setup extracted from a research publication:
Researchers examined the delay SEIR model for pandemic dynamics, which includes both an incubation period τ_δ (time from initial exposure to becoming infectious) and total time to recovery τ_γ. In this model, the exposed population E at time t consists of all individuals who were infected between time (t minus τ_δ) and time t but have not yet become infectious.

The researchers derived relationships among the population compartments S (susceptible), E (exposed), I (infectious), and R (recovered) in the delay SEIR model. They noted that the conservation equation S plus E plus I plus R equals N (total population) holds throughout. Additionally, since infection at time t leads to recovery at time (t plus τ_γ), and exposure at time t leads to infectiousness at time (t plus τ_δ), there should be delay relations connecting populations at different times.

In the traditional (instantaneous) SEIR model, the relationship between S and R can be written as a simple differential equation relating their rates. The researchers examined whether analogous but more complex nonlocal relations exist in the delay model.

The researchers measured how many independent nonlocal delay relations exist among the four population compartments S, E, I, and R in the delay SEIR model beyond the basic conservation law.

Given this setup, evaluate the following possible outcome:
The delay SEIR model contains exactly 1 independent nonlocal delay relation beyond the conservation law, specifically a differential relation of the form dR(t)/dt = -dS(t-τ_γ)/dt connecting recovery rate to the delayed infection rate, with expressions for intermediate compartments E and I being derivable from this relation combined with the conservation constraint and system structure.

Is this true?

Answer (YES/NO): NO